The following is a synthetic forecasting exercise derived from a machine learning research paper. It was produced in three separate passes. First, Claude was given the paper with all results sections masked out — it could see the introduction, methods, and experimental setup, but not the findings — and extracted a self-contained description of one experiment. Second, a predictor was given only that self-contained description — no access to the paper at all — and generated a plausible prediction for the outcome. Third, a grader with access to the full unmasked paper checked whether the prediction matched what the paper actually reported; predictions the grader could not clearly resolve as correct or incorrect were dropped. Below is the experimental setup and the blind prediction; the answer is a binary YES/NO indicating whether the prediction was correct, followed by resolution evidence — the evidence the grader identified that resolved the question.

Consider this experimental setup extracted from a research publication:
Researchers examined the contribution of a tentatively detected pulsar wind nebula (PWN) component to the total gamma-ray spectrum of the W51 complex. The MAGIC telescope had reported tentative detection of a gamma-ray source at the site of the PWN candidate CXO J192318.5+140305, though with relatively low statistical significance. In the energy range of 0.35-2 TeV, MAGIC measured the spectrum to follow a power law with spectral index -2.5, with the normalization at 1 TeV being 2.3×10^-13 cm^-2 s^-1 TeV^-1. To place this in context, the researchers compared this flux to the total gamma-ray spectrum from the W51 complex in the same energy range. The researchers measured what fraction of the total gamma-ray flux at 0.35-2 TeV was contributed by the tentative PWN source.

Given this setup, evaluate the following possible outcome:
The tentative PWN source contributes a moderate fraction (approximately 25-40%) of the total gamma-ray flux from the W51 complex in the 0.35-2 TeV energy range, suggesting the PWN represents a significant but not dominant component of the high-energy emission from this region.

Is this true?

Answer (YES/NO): NO